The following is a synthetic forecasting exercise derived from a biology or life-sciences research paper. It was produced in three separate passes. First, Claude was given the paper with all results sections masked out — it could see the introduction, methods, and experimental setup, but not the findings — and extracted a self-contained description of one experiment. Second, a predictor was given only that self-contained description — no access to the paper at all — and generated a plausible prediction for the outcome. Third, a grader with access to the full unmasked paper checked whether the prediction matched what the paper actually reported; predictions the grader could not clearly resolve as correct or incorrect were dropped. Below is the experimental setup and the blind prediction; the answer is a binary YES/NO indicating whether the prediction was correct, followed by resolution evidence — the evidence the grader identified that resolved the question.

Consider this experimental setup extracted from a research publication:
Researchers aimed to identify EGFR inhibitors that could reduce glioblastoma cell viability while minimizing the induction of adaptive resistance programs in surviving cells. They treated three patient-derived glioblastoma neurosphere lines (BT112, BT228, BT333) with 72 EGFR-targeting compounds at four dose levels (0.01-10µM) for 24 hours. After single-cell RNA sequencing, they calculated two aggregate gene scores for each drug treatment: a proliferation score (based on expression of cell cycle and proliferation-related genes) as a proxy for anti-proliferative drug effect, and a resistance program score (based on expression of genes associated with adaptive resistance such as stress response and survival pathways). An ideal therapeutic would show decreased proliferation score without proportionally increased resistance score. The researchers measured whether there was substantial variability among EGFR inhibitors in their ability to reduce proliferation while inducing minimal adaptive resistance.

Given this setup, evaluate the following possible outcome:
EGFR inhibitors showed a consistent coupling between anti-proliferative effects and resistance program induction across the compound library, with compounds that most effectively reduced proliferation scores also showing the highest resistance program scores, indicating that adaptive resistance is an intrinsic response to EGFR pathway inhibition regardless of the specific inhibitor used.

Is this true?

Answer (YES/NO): NO